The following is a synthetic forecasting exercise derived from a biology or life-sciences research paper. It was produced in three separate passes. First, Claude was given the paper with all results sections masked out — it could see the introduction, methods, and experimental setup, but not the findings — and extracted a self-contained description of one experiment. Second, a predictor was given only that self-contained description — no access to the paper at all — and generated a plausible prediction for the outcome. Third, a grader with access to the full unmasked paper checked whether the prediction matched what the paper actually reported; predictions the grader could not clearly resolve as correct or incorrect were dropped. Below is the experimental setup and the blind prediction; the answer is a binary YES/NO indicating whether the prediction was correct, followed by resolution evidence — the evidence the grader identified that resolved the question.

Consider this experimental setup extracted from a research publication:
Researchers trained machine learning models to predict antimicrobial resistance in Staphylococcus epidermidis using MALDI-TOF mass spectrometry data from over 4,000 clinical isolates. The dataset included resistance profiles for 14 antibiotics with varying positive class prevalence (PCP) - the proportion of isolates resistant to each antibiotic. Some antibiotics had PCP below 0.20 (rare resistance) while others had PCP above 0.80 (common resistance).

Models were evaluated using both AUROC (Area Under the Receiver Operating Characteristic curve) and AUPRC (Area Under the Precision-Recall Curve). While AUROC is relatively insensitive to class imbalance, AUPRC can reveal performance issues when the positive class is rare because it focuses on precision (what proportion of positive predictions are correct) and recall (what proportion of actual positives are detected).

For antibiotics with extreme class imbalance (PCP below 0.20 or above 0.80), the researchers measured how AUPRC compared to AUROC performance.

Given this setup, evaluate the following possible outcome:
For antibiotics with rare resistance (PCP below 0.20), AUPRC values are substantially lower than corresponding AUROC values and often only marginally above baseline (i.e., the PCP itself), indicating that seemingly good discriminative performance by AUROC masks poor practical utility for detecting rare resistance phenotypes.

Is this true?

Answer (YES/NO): NO